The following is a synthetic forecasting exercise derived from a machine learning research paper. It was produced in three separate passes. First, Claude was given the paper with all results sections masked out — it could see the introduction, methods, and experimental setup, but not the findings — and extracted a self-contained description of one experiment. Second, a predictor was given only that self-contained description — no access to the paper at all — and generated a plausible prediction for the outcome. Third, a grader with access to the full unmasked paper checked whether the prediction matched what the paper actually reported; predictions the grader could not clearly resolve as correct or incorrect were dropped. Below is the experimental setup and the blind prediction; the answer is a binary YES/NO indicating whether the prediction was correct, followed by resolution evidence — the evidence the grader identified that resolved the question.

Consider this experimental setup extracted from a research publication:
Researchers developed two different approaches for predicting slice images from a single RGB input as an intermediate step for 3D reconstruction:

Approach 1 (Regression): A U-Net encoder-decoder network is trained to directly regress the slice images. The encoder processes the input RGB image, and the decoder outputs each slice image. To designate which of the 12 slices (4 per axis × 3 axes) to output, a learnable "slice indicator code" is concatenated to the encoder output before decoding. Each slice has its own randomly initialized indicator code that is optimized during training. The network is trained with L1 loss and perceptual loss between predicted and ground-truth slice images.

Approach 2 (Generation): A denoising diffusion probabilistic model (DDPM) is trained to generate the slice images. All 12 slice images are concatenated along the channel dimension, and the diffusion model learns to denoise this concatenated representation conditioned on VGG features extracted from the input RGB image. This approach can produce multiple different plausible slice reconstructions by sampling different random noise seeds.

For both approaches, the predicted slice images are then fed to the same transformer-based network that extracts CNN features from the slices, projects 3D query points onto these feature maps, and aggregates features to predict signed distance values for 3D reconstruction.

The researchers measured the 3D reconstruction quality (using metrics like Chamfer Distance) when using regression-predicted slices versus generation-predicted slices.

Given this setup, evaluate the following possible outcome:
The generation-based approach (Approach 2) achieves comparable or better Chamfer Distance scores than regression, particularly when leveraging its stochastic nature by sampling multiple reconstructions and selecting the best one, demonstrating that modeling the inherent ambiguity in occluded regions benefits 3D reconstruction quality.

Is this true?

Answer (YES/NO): NO